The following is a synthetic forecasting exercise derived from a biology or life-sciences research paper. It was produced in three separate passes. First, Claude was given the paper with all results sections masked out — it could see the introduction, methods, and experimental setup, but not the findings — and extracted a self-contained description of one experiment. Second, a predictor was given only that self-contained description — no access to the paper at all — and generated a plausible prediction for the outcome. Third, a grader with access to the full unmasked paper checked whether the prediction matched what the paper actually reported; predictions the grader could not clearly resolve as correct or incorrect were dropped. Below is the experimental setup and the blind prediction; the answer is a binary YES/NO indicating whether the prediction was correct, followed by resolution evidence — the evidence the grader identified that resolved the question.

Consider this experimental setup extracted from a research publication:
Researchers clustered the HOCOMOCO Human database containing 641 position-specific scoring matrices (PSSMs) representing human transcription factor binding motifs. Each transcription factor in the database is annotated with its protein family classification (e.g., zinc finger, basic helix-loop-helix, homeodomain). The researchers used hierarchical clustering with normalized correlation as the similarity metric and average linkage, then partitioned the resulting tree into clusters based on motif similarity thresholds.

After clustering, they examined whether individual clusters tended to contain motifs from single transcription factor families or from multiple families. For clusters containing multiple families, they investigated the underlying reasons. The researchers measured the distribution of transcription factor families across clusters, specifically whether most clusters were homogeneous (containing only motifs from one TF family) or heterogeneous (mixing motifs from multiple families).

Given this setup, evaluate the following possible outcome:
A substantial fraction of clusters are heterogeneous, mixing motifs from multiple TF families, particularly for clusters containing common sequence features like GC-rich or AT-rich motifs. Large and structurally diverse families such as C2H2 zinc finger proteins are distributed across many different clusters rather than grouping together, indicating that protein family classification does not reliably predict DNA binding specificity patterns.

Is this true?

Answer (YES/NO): NO